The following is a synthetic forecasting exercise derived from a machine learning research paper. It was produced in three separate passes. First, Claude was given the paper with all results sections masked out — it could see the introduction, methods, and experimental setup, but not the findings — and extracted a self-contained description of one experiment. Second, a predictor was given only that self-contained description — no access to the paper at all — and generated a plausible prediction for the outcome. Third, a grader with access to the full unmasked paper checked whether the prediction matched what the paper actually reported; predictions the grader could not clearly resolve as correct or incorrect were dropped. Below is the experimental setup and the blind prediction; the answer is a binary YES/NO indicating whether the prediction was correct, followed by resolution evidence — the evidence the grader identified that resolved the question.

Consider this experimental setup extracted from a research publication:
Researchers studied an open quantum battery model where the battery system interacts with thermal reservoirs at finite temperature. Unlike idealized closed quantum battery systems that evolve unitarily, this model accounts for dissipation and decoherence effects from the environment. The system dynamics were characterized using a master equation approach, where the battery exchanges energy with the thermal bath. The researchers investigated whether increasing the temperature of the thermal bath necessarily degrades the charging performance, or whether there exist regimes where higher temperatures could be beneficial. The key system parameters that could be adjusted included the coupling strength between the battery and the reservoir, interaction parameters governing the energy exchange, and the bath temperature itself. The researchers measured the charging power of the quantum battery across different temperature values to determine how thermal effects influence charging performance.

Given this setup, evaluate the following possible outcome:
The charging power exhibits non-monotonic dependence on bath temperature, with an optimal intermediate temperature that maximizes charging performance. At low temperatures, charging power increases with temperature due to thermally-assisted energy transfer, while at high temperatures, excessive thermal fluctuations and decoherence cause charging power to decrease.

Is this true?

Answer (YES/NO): NO